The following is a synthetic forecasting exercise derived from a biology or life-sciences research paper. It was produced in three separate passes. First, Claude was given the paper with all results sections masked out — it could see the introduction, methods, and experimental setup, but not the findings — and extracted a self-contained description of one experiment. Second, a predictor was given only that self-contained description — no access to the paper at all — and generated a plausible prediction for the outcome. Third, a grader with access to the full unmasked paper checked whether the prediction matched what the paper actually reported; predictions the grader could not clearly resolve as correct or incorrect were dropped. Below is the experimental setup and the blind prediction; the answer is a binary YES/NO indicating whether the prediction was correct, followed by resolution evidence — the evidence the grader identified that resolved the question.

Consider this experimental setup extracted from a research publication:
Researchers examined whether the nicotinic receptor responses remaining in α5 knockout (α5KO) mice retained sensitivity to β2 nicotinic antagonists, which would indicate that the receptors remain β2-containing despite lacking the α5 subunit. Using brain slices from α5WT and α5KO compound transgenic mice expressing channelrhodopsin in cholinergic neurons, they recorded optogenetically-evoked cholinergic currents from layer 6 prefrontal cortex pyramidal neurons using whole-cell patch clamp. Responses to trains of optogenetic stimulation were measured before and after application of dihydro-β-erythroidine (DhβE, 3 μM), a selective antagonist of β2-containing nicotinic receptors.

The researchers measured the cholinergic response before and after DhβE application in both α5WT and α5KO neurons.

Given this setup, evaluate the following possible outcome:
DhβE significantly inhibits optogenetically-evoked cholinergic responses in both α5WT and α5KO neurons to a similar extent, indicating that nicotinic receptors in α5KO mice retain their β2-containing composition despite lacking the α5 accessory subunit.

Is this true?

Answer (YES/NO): YES